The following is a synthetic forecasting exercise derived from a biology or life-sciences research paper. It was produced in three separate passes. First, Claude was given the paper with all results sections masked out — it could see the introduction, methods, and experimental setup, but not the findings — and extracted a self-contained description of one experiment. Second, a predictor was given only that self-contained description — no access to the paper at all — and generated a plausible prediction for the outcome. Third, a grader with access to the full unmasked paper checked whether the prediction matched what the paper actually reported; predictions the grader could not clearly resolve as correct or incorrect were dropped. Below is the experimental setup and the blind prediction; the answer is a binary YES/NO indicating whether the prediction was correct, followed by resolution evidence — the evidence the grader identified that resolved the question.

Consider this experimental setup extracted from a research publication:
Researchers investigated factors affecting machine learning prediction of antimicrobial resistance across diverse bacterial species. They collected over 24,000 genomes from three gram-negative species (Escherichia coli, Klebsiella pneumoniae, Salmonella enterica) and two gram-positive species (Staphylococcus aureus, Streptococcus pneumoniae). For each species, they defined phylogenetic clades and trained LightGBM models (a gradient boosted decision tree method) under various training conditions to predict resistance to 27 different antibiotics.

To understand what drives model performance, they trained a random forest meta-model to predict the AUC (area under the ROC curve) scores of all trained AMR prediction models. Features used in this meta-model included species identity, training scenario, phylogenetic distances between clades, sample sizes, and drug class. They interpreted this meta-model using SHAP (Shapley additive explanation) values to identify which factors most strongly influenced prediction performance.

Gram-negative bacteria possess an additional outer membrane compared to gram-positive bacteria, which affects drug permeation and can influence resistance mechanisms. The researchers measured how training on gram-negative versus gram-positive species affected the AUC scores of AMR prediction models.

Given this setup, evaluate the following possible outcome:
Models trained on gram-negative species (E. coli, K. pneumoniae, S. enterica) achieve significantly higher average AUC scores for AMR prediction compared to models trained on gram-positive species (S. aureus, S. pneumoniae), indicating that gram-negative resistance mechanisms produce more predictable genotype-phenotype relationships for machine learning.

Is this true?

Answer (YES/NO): NO